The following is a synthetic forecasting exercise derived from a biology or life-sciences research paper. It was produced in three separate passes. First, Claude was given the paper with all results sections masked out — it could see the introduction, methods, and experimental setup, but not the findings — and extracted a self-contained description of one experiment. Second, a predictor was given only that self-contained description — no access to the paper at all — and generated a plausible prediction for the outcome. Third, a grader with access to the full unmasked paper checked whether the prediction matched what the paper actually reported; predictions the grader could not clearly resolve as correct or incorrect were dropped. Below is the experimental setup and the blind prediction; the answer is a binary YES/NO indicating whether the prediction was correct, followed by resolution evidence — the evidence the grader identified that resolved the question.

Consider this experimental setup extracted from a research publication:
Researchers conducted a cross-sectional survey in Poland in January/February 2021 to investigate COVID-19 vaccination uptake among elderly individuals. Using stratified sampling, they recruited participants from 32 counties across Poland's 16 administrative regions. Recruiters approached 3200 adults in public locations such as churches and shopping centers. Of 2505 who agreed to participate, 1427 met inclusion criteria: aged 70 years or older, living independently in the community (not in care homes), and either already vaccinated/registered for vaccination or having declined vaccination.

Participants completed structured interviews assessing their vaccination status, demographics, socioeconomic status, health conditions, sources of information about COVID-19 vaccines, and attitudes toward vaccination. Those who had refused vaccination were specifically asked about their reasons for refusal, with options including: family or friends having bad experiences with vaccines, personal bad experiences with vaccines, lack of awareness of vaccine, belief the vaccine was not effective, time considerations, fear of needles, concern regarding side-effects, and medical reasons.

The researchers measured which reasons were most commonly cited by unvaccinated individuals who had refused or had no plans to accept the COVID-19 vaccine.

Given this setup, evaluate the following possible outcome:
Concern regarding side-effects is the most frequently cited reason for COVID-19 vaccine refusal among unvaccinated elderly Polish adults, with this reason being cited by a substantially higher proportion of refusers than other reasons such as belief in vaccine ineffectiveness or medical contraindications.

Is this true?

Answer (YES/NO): NO